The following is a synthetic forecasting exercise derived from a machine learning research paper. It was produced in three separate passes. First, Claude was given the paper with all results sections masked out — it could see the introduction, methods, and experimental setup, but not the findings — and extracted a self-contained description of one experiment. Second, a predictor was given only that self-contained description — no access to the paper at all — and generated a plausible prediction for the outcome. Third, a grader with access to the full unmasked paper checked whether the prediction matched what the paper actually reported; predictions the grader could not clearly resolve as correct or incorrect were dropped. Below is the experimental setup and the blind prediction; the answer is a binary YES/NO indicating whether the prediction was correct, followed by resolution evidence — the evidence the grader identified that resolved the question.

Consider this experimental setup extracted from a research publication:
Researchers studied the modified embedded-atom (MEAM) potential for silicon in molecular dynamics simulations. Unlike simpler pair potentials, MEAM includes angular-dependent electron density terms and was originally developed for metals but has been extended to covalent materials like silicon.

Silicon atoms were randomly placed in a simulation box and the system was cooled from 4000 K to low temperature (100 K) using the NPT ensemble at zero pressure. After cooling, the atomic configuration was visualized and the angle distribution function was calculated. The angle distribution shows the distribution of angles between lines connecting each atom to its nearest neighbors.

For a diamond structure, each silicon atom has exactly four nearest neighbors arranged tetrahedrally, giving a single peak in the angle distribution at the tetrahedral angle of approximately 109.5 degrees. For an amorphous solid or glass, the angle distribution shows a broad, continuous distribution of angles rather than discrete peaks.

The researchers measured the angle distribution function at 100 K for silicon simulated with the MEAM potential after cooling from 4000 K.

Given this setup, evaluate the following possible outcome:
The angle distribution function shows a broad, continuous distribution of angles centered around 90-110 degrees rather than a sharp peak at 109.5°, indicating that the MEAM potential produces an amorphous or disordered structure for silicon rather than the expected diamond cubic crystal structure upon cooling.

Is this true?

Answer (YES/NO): NO